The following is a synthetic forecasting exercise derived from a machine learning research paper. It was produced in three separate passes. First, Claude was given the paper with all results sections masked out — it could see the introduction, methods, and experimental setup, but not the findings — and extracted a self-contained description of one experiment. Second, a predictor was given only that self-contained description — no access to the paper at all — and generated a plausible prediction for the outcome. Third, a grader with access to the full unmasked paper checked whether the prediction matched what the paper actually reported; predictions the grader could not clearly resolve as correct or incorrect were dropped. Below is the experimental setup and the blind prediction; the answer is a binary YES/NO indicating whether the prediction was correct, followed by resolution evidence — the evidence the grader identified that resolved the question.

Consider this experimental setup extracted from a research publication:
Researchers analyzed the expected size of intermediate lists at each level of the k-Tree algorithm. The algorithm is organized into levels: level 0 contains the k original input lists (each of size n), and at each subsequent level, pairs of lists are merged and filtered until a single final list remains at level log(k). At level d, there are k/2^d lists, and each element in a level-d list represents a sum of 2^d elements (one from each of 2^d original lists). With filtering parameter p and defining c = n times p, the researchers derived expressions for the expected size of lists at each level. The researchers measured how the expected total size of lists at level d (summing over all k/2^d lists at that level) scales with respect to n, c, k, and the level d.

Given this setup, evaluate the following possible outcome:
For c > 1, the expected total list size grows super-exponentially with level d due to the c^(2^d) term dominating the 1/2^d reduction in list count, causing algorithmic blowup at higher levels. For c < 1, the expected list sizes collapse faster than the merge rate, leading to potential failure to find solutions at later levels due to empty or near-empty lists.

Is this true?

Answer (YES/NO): YES